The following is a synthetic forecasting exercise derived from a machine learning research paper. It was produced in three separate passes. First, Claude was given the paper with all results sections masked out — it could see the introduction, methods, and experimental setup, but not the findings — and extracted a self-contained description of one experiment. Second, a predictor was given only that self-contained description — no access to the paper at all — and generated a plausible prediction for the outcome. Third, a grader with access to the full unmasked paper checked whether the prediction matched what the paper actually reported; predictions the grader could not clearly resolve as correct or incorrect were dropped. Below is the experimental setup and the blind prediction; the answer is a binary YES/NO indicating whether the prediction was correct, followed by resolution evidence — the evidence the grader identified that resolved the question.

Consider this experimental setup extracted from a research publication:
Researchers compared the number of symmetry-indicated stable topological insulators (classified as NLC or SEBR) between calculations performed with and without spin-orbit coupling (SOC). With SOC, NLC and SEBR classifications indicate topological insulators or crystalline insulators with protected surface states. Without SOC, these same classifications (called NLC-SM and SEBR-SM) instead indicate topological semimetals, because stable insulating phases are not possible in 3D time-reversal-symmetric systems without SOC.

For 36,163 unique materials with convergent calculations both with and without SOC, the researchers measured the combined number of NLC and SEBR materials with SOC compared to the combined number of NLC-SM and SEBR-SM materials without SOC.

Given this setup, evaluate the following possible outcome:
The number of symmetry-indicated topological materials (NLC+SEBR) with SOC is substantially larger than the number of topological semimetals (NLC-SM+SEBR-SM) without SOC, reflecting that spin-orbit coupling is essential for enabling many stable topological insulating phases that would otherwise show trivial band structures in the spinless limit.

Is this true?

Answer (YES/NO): YES